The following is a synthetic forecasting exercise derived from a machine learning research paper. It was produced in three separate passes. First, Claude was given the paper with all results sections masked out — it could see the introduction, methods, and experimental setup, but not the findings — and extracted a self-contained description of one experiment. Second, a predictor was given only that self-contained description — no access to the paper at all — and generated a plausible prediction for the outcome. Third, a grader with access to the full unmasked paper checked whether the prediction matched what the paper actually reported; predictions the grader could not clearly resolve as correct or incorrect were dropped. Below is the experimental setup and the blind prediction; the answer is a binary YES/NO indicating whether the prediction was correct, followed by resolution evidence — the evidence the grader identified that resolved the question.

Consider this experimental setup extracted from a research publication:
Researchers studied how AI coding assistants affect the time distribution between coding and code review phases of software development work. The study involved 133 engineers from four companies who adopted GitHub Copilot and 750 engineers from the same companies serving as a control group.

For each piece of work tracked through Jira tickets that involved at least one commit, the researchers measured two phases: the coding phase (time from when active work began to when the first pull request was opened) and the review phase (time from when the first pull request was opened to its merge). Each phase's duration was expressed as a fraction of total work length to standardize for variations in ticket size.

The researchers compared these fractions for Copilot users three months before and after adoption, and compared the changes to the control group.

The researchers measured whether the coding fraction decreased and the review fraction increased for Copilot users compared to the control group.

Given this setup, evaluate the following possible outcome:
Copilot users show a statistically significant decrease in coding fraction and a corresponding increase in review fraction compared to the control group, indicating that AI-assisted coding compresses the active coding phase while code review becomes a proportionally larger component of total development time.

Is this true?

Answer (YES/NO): YES